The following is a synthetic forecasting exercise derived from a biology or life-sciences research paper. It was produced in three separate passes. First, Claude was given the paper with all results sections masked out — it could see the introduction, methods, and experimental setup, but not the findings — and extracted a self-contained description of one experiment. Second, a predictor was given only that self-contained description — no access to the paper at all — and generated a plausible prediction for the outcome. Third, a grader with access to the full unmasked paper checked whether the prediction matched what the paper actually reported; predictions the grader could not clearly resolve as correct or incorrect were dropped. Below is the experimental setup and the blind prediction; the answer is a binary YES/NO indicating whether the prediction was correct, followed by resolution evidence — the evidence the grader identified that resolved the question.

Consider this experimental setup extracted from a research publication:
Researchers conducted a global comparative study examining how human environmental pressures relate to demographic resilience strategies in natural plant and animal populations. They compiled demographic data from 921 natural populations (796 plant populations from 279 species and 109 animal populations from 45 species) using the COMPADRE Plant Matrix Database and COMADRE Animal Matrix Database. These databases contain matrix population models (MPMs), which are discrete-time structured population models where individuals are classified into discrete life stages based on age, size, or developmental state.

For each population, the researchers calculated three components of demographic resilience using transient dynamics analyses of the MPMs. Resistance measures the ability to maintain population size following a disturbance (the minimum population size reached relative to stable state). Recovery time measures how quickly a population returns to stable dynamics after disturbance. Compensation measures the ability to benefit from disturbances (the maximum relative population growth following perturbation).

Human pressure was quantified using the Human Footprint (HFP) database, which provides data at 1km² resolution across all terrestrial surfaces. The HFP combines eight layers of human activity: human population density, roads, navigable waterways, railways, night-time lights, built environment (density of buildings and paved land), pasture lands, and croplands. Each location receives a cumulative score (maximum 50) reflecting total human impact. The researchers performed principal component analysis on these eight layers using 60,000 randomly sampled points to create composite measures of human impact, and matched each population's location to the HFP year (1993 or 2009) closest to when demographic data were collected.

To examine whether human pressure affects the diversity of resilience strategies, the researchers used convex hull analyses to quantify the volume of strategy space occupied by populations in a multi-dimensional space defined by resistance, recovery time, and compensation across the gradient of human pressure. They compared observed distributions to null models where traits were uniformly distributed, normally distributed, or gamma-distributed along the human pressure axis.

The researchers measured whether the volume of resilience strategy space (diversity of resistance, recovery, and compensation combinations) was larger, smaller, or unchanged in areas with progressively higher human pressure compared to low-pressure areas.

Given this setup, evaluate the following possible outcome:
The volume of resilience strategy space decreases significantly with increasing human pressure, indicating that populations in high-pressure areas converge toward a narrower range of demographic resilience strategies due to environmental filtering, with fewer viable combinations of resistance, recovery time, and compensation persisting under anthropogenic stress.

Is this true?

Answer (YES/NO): YES